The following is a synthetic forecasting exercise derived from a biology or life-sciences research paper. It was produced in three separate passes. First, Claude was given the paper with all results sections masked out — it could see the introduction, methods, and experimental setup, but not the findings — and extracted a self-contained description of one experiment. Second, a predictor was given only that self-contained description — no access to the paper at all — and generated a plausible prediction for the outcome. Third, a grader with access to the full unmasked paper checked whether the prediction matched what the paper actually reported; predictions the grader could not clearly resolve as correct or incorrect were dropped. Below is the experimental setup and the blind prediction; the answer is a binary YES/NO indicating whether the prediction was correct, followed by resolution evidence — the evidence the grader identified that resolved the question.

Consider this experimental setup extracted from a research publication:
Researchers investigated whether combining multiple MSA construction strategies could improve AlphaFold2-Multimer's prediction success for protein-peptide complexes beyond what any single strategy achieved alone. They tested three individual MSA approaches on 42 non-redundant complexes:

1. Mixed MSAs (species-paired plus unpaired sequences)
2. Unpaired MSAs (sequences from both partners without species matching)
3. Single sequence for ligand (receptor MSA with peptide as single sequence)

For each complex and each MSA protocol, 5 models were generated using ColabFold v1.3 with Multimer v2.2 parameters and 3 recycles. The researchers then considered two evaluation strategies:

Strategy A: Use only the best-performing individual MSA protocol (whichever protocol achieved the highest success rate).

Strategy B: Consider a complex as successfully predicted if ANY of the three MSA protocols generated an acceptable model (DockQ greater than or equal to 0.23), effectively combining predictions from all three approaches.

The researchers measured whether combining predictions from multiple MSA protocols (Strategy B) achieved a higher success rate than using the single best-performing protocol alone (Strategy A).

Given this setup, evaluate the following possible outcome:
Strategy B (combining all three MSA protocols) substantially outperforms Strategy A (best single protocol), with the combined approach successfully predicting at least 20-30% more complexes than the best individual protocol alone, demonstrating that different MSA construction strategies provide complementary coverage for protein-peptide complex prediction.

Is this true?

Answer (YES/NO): NO